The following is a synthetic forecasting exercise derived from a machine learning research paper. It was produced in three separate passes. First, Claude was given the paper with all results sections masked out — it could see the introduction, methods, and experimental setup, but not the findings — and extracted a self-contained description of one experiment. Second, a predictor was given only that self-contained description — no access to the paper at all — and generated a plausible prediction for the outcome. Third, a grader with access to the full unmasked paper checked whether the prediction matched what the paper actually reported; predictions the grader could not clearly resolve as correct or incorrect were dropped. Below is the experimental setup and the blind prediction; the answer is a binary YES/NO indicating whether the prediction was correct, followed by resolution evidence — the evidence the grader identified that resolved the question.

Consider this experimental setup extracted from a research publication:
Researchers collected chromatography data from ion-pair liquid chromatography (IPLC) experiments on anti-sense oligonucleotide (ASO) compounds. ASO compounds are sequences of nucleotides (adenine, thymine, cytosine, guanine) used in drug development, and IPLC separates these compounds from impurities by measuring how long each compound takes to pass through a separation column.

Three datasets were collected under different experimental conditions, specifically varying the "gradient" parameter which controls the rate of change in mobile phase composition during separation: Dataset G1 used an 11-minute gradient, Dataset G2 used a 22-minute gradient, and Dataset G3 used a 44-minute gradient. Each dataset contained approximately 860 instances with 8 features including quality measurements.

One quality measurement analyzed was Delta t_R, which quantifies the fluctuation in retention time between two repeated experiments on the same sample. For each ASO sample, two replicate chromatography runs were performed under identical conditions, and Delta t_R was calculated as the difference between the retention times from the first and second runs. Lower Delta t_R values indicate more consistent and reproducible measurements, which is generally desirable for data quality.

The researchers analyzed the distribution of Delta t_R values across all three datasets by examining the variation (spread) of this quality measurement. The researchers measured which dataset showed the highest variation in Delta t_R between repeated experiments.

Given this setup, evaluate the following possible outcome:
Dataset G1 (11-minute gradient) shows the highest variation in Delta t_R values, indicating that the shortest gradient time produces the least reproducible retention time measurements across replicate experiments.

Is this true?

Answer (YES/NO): NO